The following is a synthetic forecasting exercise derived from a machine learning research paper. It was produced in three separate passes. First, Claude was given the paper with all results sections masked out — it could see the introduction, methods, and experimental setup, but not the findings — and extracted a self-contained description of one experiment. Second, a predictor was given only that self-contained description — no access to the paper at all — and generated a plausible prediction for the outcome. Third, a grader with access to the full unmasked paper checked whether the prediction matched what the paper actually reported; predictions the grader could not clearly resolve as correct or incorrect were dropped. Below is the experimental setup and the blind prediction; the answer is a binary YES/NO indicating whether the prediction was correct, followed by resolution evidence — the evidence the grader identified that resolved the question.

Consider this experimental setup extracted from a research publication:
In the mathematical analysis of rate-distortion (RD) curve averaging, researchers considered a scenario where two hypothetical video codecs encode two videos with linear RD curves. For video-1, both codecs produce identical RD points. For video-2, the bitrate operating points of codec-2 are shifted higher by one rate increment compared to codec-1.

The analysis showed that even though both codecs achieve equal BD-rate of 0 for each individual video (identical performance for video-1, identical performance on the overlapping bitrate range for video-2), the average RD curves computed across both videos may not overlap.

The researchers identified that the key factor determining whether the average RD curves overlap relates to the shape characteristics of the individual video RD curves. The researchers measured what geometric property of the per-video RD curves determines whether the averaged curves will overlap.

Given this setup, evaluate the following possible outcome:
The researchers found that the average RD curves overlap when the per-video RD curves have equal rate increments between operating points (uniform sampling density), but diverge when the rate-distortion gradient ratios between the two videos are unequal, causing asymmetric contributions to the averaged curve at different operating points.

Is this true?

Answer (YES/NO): NO